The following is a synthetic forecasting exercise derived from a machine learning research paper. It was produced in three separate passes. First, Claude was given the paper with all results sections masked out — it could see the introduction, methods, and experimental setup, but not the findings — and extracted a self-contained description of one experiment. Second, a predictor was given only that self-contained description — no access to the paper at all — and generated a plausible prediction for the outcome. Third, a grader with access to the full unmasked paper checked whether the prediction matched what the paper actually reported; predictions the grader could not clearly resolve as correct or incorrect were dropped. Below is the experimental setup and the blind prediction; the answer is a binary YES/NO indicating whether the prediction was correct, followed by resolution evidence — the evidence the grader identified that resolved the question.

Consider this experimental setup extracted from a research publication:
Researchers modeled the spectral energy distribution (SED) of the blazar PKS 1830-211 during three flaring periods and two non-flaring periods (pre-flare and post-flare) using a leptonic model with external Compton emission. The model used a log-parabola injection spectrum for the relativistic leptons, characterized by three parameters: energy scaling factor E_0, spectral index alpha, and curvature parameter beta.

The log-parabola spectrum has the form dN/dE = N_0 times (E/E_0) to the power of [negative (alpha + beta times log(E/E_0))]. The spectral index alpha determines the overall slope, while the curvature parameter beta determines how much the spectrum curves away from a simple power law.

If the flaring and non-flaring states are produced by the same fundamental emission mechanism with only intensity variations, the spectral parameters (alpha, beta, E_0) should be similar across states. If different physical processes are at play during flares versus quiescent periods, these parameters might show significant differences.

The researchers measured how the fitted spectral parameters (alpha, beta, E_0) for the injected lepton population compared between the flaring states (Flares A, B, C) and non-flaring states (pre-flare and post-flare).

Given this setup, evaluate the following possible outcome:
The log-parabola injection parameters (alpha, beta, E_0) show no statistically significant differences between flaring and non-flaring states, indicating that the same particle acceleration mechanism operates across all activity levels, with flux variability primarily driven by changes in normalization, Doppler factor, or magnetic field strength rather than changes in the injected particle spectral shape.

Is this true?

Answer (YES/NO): YES